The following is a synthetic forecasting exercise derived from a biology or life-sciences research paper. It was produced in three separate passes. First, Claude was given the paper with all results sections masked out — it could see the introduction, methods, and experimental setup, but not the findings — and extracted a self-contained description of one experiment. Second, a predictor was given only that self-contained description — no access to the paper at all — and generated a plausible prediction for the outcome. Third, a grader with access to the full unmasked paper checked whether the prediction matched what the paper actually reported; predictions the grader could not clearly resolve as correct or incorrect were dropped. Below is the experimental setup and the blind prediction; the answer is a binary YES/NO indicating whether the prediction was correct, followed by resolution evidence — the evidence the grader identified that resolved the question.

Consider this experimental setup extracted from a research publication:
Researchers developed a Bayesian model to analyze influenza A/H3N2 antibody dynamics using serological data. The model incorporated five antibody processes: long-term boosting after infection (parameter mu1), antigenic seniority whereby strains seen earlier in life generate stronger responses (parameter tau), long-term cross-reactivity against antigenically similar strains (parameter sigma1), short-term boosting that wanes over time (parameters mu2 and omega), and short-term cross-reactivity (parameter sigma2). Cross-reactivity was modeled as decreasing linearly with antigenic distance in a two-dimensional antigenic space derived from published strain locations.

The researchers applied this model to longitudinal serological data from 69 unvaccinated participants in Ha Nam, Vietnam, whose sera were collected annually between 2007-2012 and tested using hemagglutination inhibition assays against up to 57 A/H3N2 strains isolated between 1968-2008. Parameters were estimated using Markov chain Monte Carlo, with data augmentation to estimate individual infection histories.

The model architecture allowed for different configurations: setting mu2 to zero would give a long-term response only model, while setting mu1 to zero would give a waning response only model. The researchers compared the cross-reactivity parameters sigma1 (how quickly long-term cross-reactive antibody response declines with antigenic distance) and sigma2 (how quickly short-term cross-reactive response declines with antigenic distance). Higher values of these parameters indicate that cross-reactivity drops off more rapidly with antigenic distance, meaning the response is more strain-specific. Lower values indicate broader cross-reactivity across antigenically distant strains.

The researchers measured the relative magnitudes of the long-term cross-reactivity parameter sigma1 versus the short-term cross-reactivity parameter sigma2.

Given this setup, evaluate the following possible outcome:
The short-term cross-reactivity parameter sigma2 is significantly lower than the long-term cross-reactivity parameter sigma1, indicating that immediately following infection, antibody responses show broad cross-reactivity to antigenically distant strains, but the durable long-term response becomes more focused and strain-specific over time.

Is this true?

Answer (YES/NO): YES